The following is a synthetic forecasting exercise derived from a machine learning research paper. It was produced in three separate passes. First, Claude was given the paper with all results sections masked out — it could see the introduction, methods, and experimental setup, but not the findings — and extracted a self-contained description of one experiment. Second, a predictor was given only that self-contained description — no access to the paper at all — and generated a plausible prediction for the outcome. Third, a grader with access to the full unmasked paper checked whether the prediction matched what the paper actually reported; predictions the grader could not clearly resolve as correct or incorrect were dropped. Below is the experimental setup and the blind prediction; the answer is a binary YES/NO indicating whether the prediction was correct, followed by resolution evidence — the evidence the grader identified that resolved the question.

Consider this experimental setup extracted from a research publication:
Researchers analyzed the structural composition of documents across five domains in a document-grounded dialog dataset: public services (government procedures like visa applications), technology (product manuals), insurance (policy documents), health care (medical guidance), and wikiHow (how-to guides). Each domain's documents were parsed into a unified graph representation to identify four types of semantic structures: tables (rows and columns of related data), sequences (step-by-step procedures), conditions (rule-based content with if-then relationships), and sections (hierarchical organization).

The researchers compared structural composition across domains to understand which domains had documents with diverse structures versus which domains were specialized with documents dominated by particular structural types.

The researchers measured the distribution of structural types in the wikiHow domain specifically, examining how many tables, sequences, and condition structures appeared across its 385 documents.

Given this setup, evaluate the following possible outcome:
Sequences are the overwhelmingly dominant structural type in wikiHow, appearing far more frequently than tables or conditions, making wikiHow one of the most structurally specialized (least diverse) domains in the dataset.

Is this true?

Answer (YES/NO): YES